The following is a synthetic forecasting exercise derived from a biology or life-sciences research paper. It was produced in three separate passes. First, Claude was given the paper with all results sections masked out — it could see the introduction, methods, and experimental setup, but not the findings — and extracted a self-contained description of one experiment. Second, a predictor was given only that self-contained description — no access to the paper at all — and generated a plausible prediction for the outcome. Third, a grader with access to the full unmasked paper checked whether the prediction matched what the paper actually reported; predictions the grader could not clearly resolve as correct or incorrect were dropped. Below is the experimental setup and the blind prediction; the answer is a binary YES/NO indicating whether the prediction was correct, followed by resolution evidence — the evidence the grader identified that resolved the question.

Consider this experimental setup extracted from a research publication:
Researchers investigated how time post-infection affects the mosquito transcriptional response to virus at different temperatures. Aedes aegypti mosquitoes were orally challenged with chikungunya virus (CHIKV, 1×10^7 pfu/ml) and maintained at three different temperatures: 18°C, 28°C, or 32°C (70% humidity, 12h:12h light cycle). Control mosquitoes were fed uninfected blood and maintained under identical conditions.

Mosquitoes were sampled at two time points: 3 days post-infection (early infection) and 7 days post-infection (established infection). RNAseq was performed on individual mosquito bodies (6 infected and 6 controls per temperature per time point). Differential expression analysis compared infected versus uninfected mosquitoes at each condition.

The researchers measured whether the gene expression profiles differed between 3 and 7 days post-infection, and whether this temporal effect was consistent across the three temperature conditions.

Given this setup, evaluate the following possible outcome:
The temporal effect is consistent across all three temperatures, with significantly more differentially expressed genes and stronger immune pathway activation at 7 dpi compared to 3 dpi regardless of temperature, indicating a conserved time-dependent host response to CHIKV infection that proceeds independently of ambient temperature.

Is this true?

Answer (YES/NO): NO